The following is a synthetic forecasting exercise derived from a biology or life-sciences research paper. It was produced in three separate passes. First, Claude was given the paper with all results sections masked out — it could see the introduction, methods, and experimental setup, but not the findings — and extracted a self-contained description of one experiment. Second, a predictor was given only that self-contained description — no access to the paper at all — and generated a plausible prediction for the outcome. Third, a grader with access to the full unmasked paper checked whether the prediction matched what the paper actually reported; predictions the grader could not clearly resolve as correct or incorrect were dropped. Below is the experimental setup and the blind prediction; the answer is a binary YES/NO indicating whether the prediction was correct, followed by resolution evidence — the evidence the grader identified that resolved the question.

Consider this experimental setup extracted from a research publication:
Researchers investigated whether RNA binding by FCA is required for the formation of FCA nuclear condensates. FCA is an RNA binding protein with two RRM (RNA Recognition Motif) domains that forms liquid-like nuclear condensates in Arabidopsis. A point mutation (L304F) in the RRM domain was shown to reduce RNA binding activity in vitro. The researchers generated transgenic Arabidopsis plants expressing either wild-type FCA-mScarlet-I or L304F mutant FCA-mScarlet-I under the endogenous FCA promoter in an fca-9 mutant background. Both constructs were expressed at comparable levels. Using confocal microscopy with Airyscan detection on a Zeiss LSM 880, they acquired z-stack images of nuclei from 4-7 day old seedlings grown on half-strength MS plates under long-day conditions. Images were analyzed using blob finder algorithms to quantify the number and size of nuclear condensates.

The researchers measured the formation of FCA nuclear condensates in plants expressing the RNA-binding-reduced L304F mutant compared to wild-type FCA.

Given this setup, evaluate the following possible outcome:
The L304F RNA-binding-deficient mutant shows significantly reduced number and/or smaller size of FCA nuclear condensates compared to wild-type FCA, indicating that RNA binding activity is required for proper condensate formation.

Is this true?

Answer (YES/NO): YES